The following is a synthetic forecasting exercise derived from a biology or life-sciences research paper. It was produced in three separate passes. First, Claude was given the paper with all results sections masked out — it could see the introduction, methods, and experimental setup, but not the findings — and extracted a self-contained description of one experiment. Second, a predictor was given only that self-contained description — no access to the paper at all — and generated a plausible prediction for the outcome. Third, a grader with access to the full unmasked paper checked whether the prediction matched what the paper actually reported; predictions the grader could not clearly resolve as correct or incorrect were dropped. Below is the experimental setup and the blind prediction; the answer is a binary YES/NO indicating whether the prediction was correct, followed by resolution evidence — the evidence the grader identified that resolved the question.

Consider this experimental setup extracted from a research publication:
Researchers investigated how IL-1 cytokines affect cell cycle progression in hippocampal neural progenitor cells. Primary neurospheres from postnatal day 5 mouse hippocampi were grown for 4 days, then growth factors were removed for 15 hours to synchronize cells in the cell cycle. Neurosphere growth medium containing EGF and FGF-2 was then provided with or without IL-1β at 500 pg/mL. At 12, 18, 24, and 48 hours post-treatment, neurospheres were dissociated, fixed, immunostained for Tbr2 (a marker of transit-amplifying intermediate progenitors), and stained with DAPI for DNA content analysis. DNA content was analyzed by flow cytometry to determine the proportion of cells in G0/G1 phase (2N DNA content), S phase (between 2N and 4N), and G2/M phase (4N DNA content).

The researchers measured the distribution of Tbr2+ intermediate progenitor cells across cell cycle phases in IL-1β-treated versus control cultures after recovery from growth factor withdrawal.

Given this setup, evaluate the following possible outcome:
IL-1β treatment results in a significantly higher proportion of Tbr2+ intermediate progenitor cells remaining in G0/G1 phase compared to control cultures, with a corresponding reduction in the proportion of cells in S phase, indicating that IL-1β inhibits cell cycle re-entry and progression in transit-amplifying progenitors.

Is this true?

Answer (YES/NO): YES